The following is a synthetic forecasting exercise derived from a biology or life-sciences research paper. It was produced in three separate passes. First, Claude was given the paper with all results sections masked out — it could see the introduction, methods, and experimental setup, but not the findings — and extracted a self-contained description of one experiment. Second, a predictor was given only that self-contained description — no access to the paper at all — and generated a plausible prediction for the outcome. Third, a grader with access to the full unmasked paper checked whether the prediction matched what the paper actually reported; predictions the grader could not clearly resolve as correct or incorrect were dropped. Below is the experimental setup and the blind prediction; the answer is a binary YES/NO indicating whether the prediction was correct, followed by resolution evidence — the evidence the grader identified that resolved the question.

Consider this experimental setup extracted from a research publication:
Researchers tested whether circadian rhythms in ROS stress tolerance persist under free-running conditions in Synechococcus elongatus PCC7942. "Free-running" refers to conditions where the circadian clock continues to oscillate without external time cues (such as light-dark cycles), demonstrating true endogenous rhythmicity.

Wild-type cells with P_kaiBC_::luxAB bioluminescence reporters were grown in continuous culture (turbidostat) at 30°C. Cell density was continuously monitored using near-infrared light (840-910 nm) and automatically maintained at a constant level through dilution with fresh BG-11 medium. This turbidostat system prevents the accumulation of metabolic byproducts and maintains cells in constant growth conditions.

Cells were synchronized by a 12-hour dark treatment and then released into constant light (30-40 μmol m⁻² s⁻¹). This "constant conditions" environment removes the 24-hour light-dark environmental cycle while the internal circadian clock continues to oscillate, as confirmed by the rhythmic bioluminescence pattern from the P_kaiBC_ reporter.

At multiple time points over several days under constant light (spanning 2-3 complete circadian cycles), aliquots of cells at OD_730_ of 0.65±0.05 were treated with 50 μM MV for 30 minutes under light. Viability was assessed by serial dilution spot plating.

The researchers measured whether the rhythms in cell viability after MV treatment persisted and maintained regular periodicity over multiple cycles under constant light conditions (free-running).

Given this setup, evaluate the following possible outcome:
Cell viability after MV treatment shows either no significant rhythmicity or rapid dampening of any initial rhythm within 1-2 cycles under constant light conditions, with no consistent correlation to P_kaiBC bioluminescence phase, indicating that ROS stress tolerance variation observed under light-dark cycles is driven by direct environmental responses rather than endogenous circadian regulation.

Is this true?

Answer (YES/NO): NO